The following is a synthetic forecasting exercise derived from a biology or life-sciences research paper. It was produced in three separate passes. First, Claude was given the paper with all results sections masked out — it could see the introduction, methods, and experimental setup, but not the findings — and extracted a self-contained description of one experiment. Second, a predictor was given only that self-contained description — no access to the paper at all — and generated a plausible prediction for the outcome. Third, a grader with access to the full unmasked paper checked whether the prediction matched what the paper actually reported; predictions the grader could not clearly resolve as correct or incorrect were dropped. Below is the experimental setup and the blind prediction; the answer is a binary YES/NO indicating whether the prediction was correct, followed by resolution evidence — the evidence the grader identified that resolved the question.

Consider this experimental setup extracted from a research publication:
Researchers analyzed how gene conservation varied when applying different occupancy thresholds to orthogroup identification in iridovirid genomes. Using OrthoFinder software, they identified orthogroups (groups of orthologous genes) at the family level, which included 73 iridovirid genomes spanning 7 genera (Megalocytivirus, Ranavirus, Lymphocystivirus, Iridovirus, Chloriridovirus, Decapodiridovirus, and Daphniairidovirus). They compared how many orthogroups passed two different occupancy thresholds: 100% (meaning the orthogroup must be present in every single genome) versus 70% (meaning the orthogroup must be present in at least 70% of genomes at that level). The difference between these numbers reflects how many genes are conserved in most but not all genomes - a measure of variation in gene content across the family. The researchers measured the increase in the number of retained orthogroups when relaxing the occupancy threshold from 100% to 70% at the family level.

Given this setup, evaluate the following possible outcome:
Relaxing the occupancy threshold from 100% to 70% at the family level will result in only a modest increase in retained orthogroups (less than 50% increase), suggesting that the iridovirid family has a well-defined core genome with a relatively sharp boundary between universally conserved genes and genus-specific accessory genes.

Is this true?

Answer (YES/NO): NO